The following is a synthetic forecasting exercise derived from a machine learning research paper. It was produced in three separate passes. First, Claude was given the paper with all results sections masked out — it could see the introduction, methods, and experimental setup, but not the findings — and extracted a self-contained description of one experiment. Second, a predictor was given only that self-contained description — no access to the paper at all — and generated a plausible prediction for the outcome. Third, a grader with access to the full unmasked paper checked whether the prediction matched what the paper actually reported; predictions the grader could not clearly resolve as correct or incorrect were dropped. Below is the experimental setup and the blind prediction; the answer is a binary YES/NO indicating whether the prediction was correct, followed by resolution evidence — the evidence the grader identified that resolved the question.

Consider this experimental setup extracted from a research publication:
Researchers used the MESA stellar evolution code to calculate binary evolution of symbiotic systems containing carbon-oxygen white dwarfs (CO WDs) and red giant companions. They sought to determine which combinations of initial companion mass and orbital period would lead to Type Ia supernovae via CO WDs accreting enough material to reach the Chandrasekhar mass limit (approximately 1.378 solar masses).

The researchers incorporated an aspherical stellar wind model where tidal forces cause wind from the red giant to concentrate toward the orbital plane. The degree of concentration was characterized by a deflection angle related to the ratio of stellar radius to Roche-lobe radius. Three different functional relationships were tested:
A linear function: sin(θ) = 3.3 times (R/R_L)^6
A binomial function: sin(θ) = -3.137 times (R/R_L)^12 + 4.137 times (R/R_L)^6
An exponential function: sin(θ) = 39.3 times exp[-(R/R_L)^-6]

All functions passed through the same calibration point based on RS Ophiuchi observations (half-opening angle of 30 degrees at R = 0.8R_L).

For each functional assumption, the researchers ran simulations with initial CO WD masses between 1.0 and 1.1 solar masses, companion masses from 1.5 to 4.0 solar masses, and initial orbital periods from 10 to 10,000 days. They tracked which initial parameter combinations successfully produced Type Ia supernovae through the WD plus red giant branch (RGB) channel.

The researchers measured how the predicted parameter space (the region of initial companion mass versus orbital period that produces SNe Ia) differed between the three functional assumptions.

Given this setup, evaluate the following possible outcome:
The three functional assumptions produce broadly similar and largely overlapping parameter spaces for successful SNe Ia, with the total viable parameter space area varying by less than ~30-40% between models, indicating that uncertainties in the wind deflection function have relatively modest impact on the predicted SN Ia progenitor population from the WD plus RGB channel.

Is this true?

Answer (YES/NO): YES